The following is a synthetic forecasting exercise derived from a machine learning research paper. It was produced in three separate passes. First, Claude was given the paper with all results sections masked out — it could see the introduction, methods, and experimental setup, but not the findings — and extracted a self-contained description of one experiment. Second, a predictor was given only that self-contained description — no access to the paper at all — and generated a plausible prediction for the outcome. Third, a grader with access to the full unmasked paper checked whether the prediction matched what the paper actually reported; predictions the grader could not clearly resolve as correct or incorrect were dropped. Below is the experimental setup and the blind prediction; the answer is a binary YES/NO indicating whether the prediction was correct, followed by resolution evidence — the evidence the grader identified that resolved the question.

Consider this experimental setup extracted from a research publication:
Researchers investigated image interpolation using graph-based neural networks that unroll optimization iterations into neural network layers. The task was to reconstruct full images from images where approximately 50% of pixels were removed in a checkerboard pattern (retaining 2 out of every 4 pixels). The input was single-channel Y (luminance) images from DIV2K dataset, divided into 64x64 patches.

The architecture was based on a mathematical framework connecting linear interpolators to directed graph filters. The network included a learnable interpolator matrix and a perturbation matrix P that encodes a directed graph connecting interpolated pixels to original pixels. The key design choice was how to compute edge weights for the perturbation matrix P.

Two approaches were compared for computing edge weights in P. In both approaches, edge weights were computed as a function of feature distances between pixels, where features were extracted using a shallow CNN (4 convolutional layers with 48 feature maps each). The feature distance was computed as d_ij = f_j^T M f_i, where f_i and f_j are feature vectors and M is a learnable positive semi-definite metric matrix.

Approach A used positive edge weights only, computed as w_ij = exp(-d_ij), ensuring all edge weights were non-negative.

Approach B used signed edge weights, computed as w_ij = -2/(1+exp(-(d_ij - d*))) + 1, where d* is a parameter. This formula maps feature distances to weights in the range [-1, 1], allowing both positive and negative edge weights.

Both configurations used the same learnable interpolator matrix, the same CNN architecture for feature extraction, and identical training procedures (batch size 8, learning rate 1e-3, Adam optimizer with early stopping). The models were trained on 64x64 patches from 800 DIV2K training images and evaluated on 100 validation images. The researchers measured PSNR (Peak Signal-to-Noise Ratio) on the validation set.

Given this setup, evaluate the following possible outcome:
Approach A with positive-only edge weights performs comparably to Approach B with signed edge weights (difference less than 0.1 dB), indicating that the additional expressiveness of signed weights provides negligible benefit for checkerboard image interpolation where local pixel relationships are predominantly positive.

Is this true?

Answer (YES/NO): NO